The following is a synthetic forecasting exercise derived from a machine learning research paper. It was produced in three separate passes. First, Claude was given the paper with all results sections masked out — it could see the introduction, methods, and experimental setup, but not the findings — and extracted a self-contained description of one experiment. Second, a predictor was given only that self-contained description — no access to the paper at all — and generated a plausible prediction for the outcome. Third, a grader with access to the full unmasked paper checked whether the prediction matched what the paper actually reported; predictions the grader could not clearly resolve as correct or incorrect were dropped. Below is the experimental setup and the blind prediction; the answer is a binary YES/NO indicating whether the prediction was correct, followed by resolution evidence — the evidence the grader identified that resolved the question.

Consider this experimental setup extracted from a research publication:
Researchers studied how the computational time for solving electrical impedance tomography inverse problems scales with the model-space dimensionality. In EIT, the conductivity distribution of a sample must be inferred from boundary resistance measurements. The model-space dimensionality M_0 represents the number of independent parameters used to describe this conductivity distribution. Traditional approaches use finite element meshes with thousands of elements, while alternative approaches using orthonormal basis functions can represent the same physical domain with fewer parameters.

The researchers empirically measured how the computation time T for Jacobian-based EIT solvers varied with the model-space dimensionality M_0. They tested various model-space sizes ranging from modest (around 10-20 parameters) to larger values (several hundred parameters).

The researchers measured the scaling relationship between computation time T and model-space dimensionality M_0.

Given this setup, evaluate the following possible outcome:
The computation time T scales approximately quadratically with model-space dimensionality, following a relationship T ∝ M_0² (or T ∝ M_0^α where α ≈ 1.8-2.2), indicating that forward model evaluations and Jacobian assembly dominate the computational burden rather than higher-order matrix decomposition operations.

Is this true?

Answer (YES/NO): NO